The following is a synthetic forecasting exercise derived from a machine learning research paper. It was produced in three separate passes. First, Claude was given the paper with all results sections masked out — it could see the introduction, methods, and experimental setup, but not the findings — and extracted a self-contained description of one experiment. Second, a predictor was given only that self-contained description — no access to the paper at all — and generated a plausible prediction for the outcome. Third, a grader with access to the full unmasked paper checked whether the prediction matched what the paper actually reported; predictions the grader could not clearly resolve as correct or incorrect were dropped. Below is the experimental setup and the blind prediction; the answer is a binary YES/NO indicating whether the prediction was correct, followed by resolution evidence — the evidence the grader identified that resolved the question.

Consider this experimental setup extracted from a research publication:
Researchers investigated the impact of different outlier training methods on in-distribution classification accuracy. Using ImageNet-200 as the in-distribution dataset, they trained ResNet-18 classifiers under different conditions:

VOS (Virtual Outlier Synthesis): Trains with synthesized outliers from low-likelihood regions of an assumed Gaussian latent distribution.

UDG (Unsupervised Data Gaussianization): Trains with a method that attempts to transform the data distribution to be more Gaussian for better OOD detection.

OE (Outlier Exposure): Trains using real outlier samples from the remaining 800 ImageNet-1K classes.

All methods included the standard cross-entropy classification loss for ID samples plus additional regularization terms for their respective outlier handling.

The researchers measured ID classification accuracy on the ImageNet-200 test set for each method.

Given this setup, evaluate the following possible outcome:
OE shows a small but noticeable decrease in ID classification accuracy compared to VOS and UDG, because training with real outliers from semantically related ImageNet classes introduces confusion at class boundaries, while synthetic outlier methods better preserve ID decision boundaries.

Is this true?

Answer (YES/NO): NO